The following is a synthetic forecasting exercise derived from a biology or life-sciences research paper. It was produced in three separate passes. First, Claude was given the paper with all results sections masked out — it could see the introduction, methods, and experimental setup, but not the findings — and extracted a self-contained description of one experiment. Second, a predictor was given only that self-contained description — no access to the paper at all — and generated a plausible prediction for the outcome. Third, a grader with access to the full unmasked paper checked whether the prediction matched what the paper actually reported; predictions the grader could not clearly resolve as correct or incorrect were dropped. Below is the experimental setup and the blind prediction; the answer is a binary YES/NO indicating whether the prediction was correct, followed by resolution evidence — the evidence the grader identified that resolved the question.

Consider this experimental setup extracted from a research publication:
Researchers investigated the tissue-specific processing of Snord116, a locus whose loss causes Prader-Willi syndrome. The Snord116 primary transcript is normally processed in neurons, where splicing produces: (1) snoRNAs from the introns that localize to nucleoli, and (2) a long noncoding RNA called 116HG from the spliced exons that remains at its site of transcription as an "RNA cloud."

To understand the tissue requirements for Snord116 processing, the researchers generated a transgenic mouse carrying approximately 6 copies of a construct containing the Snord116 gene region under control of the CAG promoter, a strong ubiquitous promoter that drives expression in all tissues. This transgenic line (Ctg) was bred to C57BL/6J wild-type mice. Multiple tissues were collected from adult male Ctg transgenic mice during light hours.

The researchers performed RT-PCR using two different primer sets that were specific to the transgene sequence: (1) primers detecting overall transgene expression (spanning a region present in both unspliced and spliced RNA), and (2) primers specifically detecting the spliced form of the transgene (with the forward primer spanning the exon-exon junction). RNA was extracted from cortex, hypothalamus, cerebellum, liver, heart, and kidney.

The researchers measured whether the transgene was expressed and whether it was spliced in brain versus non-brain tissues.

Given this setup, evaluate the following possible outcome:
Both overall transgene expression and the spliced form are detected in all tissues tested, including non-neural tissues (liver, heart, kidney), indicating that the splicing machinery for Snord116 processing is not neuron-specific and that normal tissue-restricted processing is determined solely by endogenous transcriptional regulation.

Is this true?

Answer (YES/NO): NO